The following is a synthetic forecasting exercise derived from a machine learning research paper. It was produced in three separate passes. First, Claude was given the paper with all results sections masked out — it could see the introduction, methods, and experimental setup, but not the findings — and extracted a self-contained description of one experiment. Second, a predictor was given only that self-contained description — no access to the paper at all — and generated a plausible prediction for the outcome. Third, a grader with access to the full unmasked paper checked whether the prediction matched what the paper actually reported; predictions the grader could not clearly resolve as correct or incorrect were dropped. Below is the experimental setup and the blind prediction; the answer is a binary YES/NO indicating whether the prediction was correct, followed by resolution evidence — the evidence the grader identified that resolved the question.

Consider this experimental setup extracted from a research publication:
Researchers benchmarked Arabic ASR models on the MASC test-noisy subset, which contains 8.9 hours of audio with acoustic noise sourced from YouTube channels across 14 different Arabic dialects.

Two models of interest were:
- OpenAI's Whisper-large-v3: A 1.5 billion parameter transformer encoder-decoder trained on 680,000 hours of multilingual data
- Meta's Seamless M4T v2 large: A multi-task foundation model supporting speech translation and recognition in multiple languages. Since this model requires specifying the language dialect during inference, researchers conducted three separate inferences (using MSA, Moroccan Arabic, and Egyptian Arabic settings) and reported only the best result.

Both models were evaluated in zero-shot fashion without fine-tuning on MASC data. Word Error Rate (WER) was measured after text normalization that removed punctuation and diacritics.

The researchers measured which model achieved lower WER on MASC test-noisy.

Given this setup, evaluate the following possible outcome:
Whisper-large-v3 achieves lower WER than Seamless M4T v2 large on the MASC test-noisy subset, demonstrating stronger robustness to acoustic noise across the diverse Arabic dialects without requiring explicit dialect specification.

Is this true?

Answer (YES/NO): NO